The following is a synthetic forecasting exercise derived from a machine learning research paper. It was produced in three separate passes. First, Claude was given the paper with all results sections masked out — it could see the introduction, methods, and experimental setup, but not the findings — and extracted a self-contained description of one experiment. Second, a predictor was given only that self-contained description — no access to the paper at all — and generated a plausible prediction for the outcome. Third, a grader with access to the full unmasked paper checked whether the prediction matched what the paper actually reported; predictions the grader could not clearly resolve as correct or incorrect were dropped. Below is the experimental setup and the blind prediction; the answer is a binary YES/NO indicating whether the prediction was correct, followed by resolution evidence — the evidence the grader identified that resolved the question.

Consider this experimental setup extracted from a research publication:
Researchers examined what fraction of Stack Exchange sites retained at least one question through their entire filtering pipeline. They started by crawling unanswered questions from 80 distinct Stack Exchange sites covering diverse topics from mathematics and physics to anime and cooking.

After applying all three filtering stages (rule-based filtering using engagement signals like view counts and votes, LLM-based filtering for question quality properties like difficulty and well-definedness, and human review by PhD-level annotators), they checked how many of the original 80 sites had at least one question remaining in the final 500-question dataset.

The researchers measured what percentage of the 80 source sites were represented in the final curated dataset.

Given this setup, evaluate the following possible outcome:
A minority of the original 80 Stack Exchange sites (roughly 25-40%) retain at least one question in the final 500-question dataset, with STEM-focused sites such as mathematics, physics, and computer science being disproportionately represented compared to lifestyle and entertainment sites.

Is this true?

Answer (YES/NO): NO